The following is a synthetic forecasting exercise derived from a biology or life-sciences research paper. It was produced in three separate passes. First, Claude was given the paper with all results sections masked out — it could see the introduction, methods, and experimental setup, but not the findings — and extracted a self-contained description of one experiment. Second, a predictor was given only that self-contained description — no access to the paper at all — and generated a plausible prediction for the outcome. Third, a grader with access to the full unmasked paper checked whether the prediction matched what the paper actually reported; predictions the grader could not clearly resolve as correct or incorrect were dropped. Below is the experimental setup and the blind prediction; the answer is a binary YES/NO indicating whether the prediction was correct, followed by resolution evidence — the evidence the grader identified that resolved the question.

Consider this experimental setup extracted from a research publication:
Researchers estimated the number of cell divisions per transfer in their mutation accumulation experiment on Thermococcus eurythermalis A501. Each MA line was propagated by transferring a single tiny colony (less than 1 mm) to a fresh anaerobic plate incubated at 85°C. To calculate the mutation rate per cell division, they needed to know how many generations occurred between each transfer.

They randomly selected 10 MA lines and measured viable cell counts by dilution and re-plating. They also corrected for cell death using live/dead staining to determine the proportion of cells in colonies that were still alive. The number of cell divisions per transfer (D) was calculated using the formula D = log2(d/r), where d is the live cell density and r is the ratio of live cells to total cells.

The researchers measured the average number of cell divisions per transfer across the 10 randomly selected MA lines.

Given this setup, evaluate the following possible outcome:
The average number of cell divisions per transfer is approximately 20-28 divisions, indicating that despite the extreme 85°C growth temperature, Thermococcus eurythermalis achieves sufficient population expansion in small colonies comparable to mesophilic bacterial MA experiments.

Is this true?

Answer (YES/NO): NO